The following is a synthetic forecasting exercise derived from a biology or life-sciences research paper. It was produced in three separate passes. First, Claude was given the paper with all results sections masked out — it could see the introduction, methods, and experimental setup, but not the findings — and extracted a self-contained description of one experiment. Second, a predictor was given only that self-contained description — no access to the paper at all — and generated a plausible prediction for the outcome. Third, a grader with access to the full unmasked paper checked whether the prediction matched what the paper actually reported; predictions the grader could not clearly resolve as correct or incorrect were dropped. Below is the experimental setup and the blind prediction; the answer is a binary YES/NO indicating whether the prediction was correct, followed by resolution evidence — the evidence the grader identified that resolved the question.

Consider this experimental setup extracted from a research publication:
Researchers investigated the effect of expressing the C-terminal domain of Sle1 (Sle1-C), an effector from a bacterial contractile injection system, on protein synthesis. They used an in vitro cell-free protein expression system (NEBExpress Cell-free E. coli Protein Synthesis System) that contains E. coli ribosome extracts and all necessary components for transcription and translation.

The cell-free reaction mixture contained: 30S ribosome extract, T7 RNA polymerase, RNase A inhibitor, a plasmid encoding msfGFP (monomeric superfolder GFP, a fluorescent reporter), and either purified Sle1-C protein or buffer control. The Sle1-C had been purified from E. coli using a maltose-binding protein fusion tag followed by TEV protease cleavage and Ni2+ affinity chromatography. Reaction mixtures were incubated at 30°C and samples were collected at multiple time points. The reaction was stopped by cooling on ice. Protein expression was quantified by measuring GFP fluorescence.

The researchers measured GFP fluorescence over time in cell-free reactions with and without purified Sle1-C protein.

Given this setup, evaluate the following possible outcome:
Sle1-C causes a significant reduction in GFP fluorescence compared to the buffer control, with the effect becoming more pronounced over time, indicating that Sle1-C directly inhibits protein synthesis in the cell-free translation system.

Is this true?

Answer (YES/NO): NO